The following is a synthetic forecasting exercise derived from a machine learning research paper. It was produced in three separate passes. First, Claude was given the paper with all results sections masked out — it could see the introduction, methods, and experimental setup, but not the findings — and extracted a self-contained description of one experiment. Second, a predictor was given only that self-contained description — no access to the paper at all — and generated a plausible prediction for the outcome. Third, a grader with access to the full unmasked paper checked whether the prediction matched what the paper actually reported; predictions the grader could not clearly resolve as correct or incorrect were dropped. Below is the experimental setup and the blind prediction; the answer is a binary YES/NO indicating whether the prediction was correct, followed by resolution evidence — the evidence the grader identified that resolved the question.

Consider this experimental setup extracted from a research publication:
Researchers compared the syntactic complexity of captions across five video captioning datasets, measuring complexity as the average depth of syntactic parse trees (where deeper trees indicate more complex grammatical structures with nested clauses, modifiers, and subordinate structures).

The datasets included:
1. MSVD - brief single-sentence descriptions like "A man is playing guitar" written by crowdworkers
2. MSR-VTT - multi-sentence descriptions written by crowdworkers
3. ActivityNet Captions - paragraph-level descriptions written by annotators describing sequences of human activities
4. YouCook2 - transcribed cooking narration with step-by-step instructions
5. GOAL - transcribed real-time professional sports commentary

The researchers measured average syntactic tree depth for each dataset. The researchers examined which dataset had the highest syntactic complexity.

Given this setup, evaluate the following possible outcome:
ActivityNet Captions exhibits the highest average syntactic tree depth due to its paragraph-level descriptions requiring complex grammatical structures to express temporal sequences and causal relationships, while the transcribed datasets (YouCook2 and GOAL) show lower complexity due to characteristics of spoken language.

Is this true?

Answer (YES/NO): YES